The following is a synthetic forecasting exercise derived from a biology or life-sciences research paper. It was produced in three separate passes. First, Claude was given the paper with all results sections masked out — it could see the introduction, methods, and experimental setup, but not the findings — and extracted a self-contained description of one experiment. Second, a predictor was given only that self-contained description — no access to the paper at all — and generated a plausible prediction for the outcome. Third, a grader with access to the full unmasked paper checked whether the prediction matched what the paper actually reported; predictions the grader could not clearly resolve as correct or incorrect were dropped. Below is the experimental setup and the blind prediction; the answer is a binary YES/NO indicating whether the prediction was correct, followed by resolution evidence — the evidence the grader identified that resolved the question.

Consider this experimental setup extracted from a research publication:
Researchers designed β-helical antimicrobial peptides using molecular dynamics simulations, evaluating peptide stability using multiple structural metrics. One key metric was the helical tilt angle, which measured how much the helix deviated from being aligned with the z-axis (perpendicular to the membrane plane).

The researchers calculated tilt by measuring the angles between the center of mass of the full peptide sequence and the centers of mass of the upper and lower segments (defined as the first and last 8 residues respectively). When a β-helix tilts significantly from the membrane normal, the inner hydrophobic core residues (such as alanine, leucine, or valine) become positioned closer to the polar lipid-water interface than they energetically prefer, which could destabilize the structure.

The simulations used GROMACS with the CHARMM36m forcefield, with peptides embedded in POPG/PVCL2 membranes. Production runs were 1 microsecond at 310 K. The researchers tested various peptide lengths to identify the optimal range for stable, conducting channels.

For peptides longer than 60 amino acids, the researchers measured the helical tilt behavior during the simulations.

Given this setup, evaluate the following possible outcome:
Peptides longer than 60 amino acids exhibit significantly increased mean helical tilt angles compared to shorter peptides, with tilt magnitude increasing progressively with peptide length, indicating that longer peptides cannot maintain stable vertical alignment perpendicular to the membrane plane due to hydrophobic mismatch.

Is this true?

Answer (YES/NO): YES